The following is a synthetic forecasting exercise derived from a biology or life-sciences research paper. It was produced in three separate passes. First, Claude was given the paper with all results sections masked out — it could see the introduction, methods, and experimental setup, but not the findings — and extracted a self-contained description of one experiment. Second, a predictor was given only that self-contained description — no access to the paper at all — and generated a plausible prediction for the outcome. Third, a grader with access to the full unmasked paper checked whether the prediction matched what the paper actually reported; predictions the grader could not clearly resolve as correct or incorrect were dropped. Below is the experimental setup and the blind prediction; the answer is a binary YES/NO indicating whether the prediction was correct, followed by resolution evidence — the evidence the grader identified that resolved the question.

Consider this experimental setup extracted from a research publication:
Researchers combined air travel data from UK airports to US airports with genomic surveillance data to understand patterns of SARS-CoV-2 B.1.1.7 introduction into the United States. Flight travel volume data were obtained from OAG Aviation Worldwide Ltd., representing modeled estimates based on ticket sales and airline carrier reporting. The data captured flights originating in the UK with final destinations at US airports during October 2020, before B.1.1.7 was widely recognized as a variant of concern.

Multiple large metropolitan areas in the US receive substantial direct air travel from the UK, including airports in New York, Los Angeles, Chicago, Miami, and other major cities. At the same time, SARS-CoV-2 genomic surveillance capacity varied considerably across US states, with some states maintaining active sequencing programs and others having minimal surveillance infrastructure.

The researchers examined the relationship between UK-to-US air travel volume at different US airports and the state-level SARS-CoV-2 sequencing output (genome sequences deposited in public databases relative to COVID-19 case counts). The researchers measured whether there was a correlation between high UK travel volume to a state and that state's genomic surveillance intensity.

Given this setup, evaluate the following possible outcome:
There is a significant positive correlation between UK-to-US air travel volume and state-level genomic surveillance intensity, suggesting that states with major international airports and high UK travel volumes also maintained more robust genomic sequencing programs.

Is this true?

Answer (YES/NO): NO